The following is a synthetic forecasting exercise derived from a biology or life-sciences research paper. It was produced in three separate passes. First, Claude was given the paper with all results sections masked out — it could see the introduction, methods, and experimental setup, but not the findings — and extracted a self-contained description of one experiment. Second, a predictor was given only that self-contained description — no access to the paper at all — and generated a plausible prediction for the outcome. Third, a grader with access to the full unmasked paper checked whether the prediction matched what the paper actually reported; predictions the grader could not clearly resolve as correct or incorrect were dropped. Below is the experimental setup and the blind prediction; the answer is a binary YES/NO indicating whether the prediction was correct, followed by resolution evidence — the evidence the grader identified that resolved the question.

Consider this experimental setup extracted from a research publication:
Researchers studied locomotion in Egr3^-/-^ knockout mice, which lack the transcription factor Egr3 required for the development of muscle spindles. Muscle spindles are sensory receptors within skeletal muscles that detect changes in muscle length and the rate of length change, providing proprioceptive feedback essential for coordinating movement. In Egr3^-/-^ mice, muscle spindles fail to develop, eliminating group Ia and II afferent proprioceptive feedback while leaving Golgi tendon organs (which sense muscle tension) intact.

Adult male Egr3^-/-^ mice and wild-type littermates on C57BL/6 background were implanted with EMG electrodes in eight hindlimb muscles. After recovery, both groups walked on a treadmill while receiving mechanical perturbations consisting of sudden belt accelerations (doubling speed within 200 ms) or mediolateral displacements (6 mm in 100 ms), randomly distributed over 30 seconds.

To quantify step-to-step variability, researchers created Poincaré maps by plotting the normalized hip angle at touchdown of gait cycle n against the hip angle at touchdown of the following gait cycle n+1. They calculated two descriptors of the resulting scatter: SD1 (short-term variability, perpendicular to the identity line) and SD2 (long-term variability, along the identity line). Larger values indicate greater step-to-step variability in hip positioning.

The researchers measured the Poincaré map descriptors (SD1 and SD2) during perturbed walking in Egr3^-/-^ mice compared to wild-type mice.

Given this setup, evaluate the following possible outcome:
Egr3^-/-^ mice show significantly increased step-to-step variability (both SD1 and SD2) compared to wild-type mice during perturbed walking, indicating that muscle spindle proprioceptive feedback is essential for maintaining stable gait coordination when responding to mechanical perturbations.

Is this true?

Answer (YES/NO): YES